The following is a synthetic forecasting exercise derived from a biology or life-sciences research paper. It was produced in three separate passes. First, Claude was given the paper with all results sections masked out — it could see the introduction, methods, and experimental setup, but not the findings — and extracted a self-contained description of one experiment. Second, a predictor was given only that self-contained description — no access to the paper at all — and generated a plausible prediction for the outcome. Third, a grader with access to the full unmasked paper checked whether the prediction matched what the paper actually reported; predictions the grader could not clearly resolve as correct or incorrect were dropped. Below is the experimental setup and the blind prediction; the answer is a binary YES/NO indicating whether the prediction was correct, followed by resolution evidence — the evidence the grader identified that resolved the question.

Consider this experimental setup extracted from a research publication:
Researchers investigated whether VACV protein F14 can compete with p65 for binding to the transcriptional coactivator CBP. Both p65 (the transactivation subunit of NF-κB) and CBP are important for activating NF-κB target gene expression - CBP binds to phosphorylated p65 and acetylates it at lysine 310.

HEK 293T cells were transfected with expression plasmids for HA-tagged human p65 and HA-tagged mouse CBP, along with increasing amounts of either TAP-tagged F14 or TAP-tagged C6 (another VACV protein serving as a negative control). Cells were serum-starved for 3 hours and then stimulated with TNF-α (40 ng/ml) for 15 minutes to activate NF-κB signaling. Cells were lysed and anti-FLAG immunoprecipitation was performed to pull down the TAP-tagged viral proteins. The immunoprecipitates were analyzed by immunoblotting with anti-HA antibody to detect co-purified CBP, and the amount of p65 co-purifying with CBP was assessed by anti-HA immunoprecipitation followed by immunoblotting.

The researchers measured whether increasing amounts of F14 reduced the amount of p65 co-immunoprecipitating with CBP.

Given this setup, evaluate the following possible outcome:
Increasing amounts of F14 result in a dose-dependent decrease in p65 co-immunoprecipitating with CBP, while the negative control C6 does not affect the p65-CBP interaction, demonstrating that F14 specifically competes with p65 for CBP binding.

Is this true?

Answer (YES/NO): YES